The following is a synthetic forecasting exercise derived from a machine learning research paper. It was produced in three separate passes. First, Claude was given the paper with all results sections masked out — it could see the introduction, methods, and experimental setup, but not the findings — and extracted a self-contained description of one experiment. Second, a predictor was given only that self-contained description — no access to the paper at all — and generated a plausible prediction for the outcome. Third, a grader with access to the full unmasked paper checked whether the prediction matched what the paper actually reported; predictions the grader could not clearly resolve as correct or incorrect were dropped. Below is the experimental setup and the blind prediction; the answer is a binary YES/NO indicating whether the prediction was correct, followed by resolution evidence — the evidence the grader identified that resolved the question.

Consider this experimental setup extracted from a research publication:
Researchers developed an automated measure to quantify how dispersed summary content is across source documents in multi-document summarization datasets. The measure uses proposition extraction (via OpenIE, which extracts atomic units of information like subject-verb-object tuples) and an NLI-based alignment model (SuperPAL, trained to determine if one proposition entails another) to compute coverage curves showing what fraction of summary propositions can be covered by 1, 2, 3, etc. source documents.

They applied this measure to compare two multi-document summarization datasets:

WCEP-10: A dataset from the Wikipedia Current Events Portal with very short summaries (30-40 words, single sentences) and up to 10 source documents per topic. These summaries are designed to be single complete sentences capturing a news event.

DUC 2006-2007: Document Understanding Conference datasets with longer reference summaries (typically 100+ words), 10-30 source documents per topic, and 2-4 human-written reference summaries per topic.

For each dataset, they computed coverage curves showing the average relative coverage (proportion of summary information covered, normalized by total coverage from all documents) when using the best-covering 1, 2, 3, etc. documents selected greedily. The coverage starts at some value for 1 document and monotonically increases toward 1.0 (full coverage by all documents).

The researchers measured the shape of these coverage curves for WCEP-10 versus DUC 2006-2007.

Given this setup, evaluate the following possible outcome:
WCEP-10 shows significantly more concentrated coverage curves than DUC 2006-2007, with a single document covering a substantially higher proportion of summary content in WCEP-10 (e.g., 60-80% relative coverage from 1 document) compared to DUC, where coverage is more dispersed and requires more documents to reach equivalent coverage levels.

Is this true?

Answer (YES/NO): NO